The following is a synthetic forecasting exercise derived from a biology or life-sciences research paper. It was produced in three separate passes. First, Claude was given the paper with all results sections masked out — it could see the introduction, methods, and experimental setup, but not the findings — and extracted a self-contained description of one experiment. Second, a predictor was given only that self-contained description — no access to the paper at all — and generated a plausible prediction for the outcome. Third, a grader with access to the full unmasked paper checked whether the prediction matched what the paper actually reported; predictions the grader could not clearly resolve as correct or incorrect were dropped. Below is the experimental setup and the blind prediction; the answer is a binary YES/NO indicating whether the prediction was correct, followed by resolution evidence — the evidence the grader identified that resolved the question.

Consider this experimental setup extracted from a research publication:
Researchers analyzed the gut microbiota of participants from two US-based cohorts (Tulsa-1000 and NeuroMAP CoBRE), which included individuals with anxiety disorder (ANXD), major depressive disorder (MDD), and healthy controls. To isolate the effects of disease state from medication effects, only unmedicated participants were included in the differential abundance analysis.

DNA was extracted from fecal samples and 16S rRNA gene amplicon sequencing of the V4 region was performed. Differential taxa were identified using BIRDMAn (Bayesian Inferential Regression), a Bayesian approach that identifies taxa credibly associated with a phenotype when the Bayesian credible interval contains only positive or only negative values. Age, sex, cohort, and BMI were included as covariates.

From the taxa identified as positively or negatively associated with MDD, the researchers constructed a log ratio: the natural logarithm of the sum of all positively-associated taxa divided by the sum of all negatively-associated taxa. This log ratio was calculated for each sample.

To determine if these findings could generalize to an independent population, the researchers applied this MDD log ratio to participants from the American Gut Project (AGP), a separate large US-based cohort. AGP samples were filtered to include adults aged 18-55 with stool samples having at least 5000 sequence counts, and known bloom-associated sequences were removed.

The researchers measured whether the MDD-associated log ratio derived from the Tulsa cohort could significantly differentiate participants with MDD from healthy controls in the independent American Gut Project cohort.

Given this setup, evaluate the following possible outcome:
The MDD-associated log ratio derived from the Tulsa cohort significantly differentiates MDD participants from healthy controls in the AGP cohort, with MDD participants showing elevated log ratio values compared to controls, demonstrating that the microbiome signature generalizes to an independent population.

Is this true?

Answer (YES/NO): YES